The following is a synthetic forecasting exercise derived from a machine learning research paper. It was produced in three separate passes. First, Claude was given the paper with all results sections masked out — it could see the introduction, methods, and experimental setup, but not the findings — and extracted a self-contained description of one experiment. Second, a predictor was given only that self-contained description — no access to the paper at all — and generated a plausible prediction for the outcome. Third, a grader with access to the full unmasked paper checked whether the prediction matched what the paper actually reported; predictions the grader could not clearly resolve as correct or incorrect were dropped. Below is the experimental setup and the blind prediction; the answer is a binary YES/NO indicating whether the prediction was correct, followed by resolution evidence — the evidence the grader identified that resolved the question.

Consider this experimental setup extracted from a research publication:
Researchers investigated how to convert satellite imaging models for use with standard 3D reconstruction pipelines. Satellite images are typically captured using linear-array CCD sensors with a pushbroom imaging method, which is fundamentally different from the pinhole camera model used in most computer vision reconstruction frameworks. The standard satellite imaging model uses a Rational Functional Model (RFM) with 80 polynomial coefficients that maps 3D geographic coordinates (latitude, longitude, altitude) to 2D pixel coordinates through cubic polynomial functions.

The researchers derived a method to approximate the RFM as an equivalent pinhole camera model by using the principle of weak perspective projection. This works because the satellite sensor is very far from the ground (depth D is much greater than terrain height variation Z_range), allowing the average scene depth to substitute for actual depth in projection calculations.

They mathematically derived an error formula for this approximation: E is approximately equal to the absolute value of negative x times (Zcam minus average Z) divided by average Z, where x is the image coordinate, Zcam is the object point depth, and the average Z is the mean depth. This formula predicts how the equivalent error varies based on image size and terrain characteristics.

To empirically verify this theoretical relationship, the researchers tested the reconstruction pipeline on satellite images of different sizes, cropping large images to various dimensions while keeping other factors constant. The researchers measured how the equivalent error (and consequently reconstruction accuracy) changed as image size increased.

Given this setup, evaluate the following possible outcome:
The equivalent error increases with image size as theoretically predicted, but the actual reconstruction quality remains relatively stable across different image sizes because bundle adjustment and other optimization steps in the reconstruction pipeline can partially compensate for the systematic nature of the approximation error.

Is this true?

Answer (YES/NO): NO